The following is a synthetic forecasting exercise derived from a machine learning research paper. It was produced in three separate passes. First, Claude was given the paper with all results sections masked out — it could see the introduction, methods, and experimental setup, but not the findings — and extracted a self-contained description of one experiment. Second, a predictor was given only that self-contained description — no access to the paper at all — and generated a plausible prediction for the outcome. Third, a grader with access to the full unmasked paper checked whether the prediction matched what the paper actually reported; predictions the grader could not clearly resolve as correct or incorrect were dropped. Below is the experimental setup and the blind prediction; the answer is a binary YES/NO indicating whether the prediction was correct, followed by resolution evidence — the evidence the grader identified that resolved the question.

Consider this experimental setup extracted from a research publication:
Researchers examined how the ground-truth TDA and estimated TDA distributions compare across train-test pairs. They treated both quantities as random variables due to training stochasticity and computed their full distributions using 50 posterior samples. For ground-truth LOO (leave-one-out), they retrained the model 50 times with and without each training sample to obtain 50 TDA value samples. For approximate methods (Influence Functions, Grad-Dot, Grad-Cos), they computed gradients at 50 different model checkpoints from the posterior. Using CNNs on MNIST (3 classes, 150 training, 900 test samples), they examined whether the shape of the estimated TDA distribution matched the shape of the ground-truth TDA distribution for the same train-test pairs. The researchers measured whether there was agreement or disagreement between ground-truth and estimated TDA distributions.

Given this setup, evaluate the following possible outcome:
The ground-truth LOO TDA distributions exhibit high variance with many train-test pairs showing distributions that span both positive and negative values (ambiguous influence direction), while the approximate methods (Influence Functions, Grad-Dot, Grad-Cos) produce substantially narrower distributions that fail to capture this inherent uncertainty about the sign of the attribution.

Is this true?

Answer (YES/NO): NO